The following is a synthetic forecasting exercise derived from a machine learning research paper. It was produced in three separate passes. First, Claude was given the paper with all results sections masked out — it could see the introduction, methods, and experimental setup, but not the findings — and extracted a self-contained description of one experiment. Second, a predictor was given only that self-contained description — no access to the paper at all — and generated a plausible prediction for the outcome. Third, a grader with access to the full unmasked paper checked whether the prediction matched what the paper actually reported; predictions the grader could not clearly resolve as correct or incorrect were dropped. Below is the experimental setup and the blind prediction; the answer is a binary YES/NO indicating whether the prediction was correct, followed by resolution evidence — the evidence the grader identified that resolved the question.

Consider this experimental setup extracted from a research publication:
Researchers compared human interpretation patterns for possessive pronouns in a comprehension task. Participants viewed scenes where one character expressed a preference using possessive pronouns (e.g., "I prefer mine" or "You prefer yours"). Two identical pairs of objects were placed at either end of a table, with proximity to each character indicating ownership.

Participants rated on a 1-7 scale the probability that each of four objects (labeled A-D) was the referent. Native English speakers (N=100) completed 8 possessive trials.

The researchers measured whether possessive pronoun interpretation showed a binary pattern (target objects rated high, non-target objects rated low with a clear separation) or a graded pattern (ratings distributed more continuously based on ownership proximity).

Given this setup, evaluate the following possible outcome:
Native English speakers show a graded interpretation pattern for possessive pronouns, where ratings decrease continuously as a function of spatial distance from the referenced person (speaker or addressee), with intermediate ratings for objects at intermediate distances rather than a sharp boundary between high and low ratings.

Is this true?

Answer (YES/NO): NO